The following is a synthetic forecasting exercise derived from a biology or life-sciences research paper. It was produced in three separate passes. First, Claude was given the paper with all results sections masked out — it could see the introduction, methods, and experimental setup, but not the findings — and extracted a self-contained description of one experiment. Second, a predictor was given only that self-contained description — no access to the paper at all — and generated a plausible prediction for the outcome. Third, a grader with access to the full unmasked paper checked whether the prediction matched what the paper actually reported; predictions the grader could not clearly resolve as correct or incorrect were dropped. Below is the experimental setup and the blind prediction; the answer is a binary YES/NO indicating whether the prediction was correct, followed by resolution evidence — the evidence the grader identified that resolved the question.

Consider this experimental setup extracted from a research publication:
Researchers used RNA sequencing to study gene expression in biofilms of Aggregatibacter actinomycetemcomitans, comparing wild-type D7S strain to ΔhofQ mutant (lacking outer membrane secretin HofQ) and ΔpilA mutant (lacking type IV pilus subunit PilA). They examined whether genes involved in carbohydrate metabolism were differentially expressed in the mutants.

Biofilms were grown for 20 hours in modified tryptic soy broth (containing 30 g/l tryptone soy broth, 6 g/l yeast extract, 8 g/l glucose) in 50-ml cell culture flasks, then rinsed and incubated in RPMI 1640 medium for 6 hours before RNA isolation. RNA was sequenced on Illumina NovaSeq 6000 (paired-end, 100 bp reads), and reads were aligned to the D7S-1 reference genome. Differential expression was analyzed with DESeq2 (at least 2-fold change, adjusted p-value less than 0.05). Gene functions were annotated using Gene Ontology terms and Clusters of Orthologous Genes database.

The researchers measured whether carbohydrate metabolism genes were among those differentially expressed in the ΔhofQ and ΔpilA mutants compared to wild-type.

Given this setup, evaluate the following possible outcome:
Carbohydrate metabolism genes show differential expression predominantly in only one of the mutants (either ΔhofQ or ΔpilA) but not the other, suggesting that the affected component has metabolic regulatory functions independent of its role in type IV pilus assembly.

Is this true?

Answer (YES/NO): YES